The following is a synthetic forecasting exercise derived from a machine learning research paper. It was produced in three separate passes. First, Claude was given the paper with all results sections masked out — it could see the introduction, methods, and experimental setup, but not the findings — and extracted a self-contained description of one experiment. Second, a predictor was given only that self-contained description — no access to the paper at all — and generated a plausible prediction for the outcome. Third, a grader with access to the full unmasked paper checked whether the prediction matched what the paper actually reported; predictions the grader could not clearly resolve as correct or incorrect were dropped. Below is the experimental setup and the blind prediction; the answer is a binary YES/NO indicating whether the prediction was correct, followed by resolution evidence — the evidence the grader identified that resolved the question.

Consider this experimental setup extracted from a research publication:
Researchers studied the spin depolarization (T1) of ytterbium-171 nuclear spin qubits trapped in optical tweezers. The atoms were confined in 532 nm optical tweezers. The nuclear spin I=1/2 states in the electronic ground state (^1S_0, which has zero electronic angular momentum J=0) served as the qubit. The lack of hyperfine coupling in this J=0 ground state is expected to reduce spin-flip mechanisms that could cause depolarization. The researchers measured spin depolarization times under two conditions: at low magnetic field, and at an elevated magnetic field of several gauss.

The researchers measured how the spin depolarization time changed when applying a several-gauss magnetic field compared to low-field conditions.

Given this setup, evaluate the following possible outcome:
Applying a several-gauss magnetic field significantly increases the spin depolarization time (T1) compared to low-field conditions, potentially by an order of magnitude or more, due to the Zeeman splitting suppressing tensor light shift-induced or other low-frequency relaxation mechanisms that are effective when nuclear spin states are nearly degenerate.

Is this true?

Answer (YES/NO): YES